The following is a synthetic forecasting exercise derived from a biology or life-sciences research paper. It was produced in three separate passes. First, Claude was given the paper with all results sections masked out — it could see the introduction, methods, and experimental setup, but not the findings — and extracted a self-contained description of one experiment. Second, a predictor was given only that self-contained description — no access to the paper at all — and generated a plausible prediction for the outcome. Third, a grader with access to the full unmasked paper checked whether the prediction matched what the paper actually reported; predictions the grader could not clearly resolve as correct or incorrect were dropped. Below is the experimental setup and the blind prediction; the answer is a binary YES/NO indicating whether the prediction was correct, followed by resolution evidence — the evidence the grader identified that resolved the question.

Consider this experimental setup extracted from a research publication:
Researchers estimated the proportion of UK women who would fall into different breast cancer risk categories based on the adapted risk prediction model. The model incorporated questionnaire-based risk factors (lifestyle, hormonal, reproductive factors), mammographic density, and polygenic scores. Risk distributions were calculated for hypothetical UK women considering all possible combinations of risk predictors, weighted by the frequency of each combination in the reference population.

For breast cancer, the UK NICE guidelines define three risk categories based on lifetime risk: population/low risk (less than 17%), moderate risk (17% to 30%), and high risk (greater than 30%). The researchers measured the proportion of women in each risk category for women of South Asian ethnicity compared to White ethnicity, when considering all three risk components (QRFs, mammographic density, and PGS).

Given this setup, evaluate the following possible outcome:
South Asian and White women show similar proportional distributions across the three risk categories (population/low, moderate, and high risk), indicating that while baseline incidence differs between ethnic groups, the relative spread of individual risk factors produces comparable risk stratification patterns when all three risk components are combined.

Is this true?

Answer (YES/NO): NO